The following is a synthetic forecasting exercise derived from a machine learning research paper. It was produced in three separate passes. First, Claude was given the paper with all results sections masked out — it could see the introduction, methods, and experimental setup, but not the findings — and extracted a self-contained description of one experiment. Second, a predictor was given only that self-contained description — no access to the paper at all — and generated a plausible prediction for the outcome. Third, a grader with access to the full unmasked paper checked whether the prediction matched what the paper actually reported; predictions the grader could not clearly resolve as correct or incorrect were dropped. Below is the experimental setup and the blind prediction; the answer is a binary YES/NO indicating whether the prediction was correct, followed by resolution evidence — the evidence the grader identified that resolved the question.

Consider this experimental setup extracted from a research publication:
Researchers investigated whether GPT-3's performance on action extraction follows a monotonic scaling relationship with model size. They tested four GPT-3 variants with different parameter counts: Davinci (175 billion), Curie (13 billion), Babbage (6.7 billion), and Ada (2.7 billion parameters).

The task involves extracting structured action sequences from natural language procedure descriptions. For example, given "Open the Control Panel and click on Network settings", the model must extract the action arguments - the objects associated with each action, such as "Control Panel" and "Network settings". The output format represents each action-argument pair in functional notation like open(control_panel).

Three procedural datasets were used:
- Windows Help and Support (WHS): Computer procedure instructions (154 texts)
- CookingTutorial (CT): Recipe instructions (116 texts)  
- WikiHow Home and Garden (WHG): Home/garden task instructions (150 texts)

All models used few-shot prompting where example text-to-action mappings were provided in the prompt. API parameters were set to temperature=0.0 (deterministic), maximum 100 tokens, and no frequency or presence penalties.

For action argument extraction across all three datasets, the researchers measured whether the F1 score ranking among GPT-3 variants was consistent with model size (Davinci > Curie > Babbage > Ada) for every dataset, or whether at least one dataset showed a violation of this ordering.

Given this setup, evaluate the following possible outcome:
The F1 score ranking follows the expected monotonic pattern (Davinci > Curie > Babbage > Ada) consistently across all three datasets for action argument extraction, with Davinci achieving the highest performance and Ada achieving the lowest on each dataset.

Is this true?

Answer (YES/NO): NO